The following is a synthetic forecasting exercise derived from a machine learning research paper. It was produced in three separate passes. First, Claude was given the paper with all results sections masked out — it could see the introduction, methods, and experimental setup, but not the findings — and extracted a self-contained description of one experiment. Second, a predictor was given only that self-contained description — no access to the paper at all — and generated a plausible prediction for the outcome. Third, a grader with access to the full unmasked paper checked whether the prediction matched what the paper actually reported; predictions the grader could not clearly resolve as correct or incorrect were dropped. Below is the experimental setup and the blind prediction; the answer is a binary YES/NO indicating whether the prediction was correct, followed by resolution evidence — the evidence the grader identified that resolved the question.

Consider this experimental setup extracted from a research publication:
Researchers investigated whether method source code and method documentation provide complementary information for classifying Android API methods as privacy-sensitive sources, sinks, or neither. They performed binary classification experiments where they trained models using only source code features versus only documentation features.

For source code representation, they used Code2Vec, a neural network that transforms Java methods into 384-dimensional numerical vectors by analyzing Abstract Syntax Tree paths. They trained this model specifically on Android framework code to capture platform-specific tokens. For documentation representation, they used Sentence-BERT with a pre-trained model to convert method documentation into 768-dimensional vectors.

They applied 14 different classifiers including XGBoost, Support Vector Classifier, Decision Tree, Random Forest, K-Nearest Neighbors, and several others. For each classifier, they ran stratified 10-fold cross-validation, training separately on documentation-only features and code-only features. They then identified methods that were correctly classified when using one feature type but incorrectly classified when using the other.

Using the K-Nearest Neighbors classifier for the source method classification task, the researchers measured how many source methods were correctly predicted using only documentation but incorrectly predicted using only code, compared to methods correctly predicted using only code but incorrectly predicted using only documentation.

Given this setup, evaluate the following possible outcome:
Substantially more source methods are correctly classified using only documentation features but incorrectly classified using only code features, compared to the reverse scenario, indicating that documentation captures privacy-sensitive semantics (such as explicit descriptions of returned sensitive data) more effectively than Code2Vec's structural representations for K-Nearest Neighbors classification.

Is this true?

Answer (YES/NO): YES